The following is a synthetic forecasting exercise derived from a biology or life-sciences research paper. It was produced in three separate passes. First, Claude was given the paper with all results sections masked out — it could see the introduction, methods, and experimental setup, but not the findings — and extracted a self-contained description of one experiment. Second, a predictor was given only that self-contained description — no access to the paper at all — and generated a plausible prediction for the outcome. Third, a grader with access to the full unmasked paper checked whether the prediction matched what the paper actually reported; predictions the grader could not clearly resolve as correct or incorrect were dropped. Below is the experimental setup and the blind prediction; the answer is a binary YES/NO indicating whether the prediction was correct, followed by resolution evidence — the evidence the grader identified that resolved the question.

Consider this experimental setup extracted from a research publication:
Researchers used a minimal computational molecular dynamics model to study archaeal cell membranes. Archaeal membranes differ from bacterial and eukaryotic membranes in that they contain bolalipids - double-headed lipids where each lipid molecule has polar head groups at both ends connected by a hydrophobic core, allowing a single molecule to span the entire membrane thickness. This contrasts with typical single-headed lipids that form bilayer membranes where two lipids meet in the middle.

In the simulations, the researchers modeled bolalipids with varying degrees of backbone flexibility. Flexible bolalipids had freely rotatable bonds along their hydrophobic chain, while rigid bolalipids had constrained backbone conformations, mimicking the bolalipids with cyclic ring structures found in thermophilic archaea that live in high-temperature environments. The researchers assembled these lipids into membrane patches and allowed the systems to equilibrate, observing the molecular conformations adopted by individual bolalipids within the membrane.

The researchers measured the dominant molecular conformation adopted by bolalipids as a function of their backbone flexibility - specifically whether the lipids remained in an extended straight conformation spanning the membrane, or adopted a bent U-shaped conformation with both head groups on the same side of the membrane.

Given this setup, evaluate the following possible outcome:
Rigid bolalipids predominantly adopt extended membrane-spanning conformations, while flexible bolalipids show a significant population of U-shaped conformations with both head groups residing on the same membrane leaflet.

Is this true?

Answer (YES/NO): YES